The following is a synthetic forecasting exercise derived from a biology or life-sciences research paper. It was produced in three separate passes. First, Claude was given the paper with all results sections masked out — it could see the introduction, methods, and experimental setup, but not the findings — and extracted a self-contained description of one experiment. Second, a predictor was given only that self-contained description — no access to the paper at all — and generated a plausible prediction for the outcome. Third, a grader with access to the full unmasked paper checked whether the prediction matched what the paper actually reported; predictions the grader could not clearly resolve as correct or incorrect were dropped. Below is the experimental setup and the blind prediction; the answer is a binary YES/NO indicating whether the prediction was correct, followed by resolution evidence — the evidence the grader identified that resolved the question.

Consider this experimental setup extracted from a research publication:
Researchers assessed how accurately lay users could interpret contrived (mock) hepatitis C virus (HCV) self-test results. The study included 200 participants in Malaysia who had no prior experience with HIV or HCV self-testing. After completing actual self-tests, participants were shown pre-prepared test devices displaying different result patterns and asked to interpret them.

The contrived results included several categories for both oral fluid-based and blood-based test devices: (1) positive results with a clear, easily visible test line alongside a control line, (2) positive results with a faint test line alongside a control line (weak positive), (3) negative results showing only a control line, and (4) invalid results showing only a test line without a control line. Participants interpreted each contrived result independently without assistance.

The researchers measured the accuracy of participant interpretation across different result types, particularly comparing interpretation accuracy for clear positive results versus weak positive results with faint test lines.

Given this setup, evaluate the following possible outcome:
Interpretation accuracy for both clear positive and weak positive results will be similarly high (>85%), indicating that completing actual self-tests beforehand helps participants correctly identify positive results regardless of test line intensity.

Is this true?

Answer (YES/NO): NO